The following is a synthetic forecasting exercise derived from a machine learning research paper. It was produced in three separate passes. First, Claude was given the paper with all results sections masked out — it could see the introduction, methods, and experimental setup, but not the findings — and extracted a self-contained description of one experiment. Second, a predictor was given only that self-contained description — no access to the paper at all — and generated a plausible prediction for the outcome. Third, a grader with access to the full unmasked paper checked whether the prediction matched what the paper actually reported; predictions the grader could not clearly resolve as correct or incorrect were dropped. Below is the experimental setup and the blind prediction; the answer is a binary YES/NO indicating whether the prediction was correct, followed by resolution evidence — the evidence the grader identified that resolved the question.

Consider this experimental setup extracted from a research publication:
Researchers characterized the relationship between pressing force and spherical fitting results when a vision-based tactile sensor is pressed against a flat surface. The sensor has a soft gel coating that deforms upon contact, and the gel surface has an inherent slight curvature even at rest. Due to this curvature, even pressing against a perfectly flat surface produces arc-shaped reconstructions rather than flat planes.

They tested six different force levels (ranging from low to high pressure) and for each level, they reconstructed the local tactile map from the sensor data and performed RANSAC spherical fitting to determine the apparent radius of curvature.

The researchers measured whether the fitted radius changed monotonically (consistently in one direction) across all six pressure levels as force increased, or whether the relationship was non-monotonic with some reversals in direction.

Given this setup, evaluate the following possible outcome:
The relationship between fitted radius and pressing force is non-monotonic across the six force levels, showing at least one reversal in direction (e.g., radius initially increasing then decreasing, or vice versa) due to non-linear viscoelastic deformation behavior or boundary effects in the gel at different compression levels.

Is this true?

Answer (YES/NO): NO